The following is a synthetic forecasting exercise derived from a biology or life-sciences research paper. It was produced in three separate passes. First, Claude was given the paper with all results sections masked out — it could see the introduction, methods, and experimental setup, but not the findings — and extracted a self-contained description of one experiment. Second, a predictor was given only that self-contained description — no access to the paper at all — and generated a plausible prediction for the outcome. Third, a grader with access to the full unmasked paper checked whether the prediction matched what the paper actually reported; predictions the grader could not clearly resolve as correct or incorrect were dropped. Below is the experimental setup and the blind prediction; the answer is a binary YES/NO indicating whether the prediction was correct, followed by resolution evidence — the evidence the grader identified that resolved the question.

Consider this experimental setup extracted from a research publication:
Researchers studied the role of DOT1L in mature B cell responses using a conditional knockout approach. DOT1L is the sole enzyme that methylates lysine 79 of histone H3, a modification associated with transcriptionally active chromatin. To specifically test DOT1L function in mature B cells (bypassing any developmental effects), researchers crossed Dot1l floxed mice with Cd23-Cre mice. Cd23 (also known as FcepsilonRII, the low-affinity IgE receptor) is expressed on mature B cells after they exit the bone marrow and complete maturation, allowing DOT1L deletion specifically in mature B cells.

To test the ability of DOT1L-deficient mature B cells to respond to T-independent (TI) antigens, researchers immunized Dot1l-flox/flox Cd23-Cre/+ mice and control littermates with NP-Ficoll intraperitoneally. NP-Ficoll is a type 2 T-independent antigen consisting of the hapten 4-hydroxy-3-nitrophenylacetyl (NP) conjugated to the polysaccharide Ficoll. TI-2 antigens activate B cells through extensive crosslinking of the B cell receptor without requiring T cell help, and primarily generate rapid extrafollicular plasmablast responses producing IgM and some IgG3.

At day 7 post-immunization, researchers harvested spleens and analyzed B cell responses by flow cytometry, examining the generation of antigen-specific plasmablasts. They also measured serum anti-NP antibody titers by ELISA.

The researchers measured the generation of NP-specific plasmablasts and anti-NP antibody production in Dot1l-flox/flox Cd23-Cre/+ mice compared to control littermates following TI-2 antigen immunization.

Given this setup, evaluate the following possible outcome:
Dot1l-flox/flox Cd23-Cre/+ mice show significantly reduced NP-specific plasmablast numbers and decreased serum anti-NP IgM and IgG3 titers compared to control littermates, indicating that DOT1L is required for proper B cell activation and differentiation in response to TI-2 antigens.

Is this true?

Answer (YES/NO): YES